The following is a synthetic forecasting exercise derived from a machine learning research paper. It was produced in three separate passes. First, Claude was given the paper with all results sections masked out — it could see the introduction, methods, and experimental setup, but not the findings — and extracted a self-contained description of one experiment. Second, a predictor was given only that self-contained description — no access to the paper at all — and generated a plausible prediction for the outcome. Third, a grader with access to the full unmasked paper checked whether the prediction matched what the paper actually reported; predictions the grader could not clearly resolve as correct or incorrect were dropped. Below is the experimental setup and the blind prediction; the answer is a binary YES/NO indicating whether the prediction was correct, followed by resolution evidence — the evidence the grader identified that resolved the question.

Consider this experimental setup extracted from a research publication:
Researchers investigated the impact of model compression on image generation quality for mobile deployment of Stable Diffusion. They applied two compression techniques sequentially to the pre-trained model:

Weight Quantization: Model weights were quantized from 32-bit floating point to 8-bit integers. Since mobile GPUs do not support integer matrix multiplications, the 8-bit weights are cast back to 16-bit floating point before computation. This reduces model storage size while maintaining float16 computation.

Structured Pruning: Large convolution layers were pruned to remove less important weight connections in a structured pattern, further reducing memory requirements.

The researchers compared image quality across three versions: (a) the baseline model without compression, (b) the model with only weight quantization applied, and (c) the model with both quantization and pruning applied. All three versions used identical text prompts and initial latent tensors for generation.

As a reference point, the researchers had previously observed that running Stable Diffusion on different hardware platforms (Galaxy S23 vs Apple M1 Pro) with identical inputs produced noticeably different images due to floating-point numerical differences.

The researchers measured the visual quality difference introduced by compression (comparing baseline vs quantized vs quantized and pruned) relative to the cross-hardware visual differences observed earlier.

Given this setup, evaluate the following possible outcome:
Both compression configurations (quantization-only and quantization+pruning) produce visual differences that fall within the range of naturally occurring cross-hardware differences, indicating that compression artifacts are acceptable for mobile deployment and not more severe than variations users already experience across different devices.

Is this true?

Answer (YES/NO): YES